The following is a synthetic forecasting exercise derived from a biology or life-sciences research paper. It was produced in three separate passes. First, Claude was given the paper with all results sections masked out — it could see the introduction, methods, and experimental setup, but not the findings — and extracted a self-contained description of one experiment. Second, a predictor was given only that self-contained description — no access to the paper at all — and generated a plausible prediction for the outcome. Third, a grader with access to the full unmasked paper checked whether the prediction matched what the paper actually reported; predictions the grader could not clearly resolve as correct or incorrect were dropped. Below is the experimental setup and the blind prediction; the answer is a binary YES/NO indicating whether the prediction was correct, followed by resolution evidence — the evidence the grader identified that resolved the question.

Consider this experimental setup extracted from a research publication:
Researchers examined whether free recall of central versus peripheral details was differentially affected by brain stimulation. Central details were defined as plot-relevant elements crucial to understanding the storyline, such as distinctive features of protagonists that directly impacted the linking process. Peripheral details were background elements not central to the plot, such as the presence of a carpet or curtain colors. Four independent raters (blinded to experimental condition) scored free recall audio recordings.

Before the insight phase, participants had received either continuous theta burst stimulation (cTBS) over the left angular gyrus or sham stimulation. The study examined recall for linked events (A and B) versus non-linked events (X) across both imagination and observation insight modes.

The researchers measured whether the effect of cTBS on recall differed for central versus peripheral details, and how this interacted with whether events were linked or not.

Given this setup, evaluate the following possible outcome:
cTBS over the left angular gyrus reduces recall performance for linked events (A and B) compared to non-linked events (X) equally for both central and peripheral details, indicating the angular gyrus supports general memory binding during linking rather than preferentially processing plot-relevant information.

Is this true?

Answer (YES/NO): YES